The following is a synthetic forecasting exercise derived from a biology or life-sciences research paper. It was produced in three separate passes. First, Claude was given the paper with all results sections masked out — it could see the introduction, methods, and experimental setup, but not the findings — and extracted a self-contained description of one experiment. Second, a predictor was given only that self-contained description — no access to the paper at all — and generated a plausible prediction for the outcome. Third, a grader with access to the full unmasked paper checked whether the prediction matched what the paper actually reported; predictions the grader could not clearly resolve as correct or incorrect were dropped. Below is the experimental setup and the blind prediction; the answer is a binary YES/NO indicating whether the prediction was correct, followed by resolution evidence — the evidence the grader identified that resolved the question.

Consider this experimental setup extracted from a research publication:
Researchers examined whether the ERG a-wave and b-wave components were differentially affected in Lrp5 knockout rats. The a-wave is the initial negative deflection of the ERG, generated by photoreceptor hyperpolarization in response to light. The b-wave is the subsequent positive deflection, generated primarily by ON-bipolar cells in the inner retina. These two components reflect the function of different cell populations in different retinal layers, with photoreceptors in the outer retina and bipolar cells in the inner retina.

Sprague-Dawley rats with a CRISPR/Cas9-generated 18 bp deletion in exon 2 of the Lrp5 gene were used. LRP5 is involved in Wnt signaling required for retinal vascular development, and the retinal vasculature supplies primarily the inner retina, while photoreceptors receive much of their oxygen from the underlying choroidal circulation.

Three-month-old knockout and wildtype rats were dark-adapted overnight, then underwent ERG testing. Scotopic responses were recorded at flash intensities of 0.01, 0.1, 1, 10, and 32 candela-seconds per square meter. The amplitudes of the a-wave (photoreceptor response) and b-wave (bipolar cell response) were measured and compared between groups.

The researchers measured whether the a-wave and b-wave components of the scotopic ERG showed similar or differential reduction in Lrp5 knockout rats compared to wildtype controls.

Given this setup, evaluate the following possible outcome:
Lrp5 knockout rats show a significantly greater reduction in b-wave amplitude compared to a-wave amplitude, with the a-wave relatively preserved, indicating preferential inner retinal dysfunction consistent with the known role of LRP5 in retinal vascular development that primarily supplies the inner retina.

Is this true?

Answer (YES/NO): NO